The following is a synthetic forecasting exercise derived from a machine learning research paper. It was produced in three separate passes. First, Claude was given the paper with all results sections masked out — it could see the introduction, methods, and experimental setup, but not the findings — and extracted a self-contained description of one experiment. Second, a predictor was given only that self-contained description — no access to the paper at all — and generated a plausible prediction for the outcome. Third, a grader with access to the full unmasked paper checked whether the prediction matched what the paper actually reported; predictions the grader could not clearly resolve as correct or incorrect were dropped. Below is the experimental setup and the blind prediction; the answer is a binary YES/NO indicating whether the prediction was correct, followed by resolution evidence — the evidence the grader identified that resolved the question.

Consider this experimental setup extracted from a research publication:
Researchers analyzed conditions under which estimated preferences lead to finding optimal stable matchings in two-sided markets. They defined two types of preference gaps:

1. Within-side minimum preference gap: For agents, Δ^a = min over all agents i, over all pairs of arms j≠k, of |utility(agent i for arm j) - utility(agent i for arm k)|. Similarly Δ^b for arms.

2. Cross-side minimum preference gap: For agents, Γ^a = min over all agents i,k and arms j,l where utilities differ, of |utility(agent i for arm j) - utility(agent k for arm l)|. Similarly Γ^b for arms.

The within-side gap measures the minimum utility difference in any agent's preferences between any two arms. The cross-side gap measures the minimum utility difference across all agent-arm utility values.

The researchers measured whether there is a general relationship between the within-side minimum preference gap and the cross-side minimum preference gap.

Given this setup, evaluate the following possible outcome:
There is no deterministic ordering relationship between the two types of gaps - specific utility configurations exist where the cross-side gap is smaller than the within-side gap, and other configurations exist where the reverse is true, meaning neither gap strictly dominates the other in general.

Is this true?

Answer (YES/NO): NO